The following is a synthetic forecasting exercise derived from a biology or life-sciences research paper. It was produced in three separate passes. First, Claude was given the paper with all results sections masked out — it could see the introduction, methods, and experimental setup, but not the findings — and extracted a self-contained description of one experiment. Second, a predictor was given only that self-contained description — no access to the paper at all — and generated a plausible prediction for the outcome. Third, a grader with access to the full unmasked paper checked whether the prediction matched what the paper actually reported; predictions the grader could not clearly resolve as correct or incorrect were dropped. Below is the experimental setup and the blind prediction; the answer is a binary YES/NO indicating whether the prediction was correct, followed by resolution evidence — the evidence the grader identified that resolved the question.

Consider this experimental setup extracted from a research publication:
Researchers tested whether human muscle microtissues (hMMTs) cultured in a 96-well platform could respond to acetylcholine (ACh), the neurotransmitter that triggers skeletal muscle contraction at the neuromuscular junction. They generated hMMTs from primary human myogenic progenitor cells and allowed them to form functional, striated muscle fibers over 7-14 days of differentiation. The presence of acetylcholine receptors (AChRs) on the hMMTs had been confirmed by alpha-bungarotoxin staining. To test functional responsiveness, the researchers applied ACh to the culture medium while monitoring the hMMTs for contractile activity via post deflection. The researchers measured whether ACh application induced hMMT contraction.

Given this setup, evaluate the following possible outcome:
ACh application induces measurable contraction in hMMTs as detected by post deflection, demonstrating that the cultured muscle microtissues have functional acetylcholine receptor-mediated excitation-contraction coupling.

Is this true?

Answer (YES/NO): YES